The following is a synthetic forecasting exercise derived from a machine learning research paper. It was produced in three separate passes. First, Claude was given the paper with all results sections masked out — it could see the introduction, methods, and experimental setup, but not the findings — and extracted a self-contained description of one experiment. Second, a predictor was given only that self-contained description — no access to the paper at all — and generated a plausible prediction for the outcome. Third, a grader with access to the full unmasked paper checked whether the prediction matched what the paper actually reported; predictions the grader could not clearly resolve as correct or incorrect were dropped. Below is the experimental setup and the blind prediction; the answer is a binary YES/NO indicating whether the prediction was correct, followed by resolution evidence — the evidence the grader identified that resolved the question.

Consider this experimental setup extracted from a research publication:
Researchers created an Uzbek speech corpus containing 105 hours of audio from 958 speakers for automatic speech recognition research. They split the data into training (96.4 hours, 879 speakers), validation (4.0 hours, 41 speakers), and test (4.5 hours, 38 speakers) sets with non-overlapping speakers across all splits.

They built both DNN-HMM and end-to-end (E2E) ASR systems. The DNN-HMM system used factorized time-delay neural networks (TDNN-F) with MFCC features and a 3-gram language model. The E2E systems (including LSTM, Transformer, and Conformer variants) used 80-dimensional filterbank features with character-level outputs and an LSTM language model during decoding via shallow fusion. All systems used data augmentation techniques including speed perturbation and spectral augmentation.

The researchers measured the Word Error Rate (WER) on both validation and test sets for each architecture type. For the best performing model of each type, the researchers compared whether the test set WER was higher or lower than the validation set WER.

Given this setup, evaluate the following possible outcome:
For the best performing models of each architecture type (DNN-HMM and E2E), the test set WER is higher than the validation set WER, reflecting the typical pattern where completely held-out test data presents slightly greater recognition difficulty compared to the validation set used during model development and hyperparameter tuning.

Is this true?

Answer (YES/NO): NO